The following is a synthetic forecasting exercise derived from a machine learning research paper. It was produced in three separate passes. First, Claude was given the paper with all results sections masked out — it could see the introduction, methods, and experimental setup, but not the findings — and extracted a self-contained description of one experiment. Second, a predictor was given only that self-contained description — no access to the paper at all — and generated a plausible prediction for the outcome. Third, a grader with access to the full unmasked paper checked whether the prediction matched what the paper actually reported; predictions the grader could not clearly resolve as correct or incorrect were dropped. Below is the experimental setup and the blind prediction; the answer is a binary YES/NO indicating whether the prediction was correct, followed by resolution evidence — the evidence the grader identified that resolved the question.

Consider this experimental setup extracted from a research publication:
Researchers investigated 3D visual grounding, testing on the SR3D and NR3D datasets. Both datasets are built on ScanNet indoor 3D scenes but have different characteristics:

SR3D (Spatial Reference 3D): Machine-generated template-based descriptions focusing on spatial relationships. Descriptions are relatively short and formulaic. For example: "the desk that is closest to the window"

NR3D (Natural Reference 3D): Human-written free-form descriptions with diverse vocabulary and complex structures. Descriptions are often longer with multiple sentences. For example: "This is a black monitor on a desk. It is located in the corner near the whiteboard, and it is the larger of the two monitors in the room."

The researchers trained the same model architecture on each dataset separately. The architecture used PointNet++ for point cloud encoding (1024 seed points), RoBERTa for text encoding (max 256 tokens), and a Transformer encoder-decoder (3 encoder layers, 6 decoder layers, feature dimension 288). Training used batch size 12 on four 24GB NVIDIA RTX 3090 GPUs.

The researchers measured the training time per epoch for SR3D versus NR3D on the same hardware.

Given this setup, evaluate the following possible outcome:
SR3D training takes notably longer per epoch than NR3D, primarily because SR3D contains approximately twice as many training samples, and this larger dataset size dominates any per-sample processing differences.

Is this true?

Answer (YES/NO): YES